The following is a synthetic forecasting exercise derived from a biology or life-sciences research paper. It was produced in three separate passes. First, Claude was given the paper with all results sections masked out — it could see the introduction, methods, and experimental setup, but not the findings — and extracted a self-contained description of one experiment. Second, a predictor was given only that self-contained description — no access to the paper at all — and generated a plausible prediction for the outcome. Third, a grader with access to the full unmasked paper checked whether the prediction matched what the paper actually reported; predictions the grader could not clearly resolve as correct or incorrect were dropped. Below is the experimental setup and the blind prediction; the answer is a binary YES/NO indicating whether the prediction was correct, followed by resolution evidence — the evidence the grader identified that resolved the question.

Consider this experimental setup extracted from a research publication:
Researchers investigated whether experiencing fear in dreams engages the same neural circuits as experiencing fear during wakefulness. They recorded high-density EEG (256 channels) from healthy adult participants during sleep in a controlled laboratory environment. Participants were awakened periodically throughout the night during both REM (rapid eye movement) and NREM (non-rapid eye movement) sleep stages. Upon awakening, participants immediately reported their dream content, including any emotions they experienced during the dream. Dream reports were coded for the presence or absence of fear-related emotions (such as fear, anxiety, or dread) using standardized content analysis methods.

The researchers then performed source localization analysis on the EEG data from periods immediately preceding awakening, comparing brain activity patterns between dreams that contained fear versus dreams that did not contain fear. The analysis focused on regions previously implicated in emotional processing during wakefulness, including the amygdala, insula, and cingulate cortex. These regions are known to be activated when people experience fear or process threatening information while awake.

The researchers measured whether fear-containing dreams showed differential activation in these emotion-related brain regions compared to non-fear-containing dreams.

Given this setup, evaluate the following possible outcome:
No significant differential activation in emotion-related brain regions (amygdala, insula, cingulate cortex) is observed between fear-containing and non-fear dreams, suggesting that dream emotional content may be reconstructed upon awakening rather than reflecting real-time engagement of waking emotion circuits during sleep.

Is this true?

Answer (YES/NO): NO